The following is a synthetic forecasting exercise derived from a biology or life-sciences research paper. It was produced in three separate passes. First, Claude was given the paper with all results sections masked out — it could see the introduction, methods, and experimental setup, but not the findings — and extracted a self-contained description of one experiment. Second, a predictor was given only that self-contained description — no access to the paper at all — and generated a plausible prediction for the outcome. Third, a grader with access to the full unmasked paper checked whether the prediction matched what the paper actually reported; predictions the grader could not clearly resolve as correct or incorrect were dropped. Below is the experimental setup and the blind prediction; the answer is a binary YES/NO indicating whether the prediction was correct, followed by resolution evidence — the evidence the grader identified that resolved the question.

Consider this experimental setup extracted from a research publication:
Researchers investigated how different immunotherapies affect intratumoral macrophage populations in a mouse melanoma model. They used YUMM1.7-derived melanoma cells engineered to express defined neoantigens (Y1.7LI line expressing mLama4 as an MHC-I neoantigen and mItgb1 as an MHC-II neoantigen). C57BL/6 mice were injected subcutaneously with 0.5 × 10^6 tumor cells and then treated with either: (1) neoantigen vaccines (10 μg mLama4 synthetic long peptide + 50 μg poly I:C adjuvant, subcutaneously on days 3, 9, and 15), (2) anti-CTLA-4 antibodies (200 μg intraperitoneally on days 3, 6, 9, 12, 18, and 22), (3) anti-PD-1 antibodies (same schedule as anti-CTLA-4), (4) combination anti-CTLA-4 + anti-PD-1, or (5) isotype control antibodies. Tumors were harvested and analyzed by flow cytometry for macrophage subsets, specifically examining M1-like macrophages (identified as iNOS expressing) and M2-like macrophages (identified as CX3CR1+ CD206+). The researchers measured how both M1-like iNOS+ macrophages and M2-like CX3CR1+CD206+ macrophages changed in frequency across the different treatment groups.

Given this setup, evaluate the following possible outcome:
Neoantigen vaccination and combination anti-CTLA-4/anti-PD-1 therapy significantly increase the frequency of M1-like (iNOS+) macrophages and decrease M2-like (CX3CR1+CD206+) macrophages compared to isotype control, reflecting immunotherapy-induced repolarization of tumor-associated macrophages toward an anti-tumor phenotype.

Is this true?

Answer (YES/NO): NO